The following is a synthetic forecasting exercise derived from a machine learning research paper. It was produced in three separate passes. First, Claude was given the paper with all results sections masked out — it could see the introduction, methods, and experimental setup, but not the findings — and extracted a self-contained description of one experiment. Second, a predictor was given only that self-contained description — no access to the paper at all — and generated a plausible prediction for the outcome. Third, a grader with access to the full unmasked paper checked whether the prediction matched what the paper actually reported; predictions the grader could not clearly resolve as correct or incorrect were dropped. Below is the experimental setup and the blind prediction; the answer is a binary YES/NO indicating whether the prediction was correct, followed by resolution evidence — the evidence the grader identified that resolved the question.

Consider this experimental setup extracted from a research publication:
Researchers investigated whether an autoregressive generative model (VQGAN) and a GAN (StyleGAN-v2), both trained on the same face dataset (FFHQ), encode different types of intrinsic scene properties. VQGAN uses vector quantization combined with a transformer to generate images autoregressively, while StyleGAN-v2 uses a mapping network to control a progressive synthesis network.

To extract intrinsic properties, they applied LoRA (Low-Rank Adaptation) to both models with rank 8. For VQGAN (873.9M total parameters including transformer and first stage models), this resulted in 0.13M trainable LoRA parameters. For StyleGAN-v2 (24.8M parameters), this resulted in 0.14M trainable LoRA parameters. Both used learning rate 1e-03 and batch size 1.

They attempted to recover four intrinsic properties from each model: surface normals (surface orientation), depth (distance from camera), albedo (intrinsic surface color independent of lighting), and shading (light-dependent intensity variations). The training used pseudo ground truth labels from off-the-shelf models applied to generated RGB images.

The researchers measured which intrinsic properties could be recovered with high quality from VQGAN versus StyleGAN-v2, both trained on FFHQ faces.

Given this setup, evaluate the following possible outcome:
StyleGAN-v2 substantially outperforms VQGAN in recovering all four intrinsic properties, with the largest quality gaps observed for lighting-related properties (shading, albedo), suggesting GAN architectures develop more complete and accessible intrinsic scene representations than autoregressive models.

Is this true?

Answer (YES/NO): NO